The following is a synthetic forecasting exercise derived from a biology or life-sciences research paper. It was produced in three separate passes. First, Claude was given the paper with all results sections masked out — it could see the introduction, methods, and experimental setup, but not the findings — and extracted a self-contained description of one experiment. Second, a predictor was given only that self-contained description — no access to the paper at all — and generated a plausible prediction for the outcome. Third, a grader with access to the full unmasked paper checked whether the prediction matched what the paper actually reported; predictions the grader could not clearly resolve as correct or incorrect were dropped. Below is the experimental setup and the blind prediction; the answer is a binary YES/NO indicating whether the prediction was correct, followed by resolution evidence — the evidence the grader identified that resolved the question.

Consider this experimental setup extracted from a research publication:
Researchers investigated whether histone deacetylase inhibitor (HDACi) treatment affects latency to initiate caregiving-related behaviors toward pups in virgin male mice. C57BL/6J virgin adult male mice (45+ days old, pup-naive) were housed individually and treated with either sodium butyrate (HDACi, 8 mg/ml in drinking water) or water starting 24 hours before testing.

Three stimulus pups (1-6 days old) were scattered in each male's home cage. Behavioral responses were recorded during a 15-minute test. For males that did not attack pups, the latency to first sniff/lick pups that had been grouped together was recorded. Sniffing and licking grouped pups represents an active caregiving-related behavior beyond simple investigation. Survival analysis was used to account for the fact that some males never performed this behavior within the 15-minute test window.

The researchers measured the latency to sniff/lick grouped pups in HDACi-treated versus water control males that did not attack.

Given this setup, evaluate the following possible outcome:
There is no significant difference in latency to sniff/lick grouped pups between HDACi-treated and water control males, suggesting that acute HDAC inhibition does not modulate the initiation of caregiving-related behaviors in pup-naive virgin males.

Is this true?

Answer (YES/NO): NO